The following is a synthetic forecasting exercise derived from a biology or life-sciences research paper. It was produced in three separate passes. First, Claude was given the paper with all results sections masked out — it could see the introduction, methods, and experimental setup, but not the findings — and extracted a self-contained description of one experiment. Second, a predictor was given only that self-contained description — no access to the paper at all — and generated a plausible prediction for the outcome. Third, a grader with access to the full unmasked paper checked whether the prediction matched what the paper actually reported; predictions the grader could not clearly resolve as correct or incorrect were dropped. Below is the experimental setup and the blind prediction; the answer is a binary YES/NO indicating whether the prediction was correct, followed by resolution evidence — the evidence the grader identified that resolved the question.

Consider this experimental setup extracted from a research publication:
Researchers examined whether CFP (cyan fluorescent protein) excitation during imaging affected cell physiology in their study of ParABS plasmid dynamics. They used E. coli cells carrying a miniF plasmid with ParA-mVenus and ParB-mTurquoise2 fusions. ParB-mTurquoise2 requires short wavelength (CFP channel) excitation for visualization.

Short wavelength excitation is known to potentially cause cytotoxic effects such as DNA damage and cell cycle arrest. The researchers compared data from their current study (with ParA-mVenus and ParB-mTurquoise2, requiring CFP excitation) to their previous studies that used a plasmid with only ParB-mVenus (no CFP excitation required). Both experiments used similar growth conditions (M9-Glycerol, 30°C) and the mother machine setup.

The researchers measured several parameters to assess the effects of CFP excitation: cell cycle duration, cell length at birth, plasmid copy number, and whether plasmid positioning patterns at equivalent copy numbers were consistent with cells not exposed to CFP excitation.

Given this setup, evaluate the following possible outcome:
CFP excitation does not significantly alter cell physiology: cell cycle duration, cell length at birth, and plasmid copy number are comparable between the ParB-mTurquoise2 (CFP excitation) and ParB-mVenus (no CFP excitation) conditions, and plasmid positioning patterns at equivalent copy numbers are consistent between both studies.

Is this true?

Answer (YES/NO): NO